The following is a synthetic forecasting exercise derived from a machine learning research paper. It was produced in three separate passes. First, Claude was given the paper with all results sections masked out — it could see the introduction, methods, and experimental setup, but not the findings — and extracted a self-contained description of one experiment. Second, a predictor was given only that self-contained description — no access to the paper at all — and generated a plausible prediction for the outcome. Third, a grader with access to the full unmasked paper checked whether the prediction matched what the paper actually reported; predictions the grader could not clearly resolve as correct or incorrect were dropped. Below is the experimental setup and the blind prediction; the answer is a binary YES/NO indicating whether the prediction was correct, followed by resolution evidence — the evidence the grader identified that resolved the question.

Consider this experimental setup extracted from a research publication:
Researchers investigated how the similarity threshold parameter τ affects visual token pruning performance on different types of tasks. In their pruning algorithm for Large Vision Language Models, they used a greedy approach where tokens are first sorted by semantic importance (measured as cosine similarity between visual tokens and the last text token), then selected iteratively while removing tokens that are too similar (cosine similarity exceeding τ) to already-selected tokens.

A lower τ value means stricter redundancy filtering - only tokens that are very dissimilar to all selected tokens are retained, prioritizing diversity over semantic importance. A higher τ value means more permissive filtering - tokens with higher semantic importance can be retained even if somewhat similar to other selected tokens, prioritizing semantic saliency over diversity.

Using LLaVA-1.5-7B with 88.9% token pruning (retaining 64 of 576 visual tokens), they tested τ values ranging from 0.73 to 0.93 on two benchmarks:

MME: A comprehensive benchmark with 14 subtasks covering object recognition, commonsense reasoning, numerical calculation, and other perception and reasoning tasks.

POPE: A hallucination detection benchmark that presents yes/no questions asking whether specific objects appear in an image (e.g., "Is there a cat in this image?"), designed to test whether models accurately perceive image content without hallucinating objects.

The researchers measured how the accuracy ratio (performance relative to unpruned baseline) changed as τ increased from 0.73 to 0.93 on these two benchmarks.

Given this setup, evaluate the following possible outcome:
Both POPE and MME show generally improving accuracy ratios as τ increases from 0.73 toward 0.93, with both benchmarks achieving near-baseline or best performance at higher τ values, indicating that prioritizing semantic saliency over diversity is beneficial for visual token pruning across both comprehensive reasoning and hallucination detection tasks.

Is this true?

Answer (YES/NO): NO